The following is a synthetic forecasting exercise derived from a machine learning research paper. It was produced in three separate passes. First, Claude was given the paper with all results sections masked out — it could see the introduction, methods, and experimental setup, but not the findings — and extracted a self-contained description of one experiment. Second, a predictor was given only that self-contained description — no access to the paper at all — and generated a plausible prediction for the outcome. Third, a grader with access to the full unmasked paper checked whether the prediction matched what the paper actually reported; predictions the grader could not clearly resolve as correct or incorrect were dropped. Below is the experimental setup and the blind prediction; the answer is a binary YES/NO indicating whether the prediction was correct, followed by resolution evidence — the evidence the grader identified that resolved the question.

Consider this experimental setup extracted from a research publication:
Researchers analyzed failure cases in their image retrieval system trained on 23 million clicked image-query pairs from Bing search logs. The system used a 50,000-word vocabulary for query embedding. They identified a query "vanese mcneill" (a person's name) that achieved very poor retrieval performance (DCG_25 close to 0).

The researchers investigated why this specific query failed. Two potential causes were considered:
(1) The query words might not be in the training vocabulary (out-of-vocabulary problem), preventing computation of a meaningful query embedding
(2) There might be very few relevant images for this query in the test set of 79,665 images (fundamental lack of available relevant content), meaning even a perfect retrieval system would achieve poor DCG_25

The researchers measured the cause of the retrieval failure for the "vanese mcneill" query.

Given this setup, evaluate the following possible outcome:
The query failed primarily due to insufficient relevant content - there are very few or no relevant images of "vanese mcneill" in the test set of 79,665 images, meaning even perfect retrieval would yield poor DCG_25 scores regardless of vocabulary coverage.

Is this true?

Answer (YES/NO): YES